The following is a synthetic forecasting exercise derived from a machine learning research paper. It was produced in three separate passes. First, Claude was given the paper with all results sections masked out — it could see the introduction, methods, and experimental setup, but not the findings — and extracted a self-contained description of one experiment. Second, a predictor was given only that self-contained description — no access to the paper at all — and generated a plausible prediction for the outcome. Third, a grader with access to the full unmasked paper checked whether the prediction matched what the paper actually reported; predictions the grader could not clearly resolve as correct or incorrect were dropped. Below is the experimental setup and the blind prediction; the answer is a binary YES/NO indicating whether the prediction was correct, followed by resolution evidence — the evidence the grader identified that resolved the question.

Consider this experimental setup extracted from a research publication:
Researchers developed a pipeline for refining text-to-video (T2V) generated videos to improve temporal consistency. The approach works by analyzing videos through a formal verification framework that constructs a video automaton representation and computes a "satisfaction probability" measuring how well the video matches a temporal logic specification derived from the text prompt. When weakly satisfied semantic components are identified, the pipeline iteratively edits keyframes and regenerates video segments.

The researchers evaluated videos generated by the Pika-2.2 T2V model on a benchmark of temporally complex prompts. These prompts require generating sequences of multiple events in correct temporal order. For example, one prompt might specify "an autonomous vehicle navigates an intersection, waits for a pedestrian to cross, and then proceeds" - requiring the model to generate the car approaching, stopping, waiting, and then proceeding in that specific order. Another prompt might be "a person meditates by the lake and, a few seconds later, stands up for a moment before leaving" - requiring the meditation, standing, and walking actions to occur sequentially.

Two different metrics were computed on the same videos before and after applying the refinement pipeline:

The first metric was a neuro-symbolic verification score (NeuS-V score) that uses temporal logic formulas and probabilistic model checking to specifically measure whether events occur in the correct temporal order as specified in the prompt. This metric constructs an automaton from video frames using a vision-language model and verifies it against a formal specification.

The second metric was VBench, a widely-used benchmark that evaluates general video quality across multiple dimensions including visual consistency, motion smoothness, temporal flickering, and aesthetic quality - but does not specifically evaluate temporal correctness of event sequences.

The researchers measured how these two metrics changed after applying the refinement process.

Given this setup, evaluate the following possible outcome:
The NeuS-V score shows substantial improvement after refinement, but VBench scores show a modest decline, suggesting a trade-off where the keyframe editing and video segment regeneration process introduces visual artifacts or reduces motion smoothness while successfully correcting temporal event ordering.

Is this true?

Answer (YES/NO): YES